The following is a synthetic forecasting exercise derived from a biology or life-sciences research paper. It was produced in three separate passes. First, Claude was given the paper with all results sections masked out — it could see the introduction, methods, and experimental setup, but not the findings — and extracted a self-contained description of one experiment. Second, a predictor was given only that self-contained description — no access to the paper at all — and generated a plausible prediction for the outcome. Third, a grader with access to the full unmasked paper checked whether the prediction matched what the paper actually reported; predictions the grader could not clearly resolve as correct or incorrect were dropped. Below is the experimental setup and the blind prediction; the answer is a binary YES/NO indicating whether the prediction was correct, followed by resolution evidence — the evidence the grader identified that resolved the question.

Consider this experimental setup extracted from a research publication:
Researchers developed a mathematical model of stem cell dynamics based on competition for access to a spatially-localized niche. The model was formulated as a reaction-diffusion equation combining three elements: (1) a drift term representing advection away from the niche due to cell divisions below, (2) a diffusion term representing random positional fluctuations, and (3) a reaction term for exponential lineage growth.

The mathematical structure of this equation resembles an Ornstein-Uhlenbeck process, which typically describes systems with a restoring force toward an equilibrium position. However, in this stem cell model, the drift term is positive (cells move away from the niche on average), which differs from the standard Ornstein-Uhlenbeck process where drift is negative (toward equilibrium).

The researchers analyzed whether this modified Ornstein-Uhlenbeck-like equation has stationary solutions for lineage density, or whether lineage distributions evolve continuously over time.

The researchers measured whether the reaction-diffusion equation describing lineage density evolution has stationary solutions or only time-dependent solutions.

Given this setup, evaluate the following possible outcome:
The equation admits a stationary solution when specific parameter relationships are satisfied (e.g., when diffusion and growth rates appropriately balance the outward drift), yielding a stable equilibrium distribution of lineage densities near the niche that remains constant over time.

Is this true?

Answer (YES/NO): NO